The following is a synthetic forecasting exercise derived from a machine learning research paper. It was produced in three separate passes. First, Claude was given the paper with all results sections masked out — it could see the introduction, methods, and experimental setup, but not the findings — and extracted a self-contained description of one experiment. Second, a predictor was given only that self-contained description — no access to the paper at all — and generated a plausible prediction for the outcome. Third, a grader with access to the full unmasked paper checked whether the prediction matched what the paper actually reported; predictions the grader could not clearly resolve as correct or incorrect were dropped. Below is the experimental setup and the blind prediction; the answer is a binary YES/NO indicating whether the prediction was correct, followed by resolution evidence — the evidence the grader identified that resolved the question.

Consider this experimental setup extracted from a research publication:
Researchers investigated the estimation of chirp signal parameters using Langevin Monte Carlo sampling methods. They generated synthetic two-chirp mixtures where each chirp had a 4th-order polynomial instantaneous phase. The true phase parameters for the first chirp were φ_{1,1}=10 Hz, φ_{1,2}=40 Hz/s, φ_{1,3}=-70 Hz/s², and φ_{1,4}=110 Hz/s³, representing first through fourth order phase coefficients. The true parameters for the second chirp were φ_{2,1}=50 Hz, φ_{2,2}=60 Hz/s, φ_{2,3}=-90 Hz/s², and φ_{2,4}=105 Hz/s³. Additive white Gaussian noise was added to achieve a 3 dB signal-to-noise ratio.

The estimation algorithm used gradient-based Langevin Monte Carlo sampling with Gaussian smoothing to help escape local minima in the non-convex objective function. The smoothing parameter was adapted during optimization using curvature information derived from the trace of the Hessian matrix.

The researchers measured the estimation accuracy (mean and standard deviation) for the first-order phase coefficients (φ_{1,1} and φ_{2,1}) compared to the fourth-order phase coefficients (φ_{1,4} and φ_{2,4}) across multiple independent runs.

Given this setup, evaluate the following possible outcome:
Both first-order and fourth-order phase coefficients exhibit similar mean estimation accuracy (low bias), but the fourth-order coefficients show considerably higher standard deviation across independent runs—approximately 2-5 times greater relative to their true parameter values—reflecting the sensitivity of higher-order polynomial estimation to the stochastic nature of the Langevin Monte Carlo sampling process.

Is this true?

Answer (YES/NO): NO